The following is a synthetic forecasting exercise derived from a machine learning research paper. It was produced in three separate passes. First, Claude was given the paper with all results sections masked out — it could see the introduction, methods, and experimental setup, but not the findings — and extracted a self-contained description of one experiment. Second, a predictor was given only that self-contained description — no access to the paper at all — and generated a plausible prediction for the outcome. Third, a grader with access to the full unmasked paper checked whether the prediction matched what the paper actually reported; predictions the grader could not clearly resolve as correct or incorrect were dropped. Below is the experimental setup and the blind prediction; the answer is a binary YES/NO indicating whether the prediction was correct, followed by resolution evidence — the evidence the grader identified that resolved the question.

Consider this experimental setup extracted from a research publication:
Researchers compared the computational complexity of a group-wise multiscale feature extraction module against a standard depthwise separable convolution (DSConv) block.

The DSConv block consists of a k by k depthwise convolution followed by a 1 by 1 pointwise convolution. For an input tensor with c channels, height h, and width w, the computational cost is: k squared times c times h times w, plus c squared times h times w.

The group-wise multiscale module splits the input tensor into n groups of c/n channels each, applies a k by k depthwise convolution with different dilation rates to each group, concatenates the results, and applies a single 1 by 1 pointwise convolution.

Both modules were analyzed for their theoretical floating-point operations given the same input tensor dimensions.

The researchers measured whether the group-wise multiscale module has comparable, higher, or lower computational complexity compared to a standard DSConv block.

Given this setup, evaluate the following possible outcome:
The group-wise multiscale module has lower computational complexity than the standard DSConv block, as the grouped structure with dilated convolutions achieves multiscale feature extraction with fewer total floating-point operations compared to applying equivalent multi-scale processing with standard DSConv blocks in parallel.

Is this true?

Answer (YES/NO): NO